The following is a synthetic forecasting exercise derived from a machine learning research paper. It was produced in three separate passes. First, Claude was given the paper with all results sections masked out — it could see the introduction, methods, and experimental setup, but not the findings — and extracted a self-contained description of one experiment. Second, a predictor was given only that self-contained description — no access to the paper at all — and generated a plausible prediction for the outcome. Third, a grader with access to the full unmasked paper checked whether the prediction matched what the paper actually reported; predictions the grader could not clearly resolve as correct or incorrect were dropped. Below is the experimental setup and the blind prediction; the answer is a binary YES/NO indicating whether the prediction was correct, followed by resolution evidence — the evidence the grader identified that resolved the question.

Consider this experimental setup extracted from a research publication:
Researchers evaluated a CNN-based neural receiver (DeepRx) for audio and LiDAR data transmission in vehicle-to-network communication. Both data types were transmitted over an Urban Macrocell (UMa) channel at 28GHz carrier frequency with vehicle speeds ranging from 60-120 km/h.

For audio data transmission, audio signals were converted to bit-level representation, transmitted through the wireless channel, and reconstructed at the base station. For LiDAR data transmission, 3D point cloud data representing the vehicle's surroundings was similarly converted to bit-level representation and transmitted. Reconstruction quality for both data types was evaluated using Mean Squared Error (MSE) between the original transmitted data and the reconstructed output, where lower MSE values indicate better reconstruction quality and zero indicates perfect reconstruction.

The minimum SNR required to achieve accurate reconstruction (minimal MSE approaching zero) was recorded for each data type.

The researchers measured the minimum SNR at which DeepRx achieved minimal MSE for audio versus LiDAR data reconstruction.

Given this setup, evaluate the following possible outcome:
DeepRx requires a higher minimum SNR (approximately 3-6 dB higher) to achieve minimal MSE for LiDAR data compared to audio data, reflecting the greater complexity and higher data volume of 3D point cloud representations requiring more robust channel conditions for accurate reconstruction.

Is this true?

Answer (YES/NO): NO